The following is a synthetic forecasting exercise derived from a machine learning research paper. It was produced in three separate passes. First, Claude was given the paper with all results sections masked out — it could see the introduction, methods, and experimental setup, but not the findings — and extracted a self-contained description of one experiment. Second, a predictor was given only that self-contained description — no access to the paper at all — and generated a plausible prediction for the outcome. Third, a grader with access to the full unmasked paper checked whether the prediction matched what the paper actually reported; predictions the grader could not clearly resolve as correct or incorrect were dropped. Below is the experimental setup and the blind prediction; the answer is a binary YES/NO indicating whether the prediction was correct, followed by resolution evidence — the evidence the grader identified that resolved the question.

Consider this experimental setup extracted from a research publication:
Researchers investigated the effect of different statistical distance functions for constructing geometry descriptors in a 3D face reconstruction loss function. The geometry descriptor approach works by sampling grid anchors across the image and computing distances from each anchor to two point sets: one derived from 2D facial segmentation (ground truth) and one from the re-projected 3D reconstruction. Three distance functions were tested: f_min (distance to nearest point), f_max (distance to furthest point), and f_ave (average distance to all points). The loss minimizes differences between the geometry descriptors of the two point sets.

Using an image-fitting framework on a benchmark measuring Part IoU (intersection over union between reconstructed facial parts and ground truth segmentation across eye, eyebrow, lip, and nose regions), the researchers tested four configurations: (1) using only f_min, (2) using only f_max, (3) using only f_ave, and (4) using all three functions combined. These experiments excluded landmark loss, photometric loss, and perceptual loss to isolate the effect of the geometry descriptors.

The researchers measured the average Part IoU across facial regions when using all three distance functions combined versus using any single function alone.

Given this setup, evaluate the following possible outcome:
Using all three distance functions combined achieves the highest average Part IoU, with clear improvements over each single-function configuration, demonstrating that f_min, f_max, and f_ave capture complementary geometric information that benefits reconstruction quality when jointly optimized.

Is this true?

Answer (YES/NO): YES